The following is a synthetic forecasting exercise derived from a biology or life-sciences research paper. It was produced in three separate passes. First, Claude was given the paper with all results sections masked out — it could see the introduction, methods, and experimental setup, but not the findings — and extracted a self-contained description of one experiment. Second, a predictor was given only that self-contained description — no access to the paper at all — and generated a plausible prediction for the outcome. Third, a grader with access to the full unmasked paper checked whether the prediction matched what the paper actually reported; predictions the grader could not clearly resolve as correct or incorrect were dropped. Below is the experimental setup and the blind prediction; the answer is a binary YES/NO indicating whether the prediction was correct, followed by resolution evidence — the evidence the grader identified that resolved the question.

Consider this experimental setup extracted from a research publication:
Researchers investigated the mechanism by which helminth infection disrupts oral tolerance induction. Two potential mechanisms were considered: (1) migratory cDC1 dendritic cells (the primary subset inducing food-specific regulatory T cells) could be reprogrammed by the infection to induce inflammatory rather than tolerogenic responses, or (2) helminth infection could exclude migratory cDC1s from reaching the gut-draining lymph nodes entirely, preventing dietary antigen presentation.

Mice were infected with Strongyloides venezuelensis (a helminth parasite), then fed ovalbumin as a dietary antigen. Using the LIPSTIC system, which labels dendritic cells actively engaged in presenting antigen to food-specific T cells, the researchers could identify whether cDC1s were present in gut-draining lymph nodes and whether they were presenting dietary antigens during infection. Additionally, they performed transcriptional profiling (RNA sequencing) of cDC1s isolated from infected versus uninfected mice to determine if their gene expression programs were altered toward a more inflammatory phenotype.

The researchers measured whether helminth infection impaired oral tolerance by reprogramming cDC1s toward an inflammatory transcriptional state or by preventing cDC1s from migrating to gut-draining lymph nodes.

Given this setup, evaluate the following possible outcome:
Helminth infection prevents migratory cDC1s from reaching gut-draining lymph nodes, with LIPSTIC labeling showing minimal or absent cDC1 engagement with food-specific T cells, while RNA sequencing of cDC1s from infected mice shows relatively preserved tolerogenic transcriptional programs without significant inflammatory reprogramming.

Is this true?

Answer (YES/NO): YES